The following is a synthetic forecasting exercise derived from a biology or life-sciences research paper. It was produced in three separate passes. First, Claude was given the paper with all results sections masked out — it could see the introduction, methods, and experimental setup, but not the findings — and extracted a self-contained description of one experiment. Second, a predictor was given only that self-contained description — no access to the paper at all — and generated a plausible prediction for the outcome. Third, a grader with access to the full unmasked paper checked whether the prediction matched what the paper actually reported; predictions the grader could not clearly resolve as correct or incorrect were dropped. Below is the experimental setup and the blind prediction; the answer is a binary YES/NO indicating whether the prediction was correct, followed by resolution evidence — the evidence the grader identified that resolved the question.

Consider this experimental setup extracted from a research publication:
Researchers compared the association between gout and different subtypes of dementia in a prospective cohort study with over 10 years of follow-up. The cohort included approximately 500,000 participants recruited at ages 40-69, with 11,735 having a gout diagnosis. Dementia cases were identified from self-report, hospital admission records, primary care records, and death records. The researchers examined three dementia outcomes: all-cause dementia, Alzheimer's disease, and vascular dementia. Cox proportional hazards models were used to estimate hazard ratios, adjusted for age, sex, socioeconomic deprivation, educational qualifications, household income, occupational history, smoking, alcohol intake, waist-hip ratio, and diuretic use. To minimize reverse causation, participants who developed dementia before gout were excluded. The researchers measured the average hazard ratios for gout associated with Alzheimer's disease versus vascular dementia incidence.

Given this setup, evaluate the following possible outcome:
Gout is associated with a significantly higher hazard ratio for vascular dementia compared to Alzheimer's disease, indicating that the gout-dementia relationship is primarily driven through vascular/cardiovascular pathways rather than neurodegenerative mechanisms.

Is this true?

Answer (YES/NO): NO